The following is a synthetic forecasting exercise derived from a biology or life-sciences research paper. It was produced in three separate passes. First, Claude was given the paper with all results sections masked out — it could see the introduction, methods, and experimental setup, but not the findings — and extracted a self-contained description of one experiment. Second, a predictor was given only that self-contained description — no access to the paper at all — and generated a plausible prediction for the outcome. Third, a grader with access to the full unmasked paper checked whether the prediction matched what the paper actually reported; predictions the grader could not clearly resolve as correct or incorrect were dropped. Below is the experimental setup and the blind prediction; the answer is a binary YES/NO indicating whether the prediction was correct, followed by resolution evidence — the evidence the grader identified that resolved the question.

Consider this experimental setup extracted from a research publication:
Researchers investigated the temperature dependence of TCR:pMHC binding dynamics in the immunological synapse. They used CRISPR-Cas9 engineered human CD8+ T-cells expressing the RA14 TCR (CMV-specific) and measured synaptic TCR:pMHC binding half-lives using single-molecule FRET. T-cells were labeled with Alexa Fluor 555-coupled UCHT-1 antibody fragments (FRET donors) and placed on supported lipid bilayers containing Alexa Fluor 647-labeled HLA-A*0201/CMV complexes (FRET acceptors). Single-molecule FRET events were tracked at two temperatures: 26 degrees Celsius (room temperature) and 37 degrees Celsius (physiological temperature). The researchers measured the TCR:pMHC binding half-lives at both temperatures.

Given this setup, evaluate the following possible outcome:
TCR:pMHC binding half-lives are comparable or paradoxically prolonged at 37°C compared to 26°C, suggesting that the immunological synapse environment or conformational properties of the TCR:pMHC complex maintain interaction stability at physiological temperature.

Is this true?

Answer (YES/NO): NO